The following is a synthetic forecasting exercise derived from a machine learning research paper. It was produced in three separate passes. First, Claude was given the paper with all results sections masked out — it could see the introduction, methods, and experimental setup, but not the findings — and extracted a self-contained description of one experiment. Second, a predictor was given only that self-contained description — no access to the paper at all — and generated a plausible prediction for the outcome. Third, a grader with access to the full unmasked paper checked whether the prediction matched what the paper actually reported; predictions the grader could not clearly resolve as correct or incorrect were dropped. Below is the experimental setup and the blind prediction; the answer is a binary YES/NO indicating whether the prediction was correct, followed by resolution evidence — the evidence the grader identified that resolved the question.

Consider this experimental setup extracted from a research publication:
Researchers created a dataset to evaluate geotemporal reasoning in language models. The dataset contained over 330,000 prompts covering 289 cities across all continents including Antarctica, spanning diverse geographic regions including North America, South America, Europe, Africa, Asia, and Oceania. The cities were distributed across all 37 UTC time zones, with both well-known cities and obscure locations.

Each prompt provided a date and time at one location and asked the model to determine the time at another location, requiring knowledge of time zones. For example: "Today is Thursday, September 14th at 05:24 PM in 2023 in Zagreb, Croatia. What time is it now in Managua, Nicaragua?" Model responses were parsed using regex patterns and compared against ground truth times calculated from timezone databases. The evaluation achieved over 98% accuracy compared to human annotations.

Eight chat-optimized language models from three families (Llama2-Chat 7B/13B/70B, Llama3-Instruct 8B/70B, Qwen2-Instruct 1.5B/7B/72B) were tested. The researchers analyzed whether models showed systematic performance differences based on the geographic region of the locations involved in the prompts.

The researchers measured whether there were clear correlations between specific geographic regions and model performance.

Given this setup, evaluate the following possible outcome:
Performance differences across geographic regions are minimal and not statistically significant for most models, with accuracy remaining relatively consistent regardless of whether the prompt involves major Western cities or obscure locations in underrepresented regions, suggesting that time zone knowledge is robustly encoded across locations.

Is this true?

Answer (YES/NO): NO